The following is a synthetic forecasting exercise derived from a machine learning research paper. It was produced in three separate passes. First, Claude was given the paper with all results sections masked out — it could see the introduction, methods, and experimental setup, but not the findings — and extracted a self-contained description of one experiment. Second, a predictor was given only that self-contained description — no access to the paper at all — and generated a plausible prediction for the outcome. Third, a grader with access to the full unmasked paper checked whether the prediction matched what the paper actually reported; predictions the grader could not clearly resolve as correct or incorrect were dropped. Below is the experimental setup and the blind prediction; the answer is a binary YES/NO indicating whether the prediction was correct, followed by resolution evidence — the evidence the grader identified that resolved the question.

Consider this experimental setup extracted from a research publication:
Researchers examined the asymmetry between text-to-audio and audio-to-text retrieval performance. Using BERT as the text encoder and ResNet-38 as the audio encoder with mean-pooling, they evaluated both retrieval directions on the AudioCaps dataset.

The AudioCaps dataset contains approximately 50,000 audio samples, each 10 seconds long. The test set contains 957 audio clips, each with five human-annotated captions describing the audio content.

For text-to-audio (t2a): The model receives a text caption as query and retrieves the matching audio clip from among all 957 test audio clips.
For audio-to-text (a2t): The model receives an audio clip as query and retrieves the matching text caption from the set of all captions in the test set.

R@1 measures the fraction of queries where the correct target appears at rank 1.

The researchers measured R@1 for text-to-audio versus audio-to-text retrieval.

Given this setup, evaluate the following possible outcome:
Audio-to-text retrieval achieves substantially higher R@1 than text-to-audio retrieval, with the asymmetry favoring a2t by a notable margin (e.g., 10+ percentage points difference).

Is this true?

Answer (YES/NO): NO